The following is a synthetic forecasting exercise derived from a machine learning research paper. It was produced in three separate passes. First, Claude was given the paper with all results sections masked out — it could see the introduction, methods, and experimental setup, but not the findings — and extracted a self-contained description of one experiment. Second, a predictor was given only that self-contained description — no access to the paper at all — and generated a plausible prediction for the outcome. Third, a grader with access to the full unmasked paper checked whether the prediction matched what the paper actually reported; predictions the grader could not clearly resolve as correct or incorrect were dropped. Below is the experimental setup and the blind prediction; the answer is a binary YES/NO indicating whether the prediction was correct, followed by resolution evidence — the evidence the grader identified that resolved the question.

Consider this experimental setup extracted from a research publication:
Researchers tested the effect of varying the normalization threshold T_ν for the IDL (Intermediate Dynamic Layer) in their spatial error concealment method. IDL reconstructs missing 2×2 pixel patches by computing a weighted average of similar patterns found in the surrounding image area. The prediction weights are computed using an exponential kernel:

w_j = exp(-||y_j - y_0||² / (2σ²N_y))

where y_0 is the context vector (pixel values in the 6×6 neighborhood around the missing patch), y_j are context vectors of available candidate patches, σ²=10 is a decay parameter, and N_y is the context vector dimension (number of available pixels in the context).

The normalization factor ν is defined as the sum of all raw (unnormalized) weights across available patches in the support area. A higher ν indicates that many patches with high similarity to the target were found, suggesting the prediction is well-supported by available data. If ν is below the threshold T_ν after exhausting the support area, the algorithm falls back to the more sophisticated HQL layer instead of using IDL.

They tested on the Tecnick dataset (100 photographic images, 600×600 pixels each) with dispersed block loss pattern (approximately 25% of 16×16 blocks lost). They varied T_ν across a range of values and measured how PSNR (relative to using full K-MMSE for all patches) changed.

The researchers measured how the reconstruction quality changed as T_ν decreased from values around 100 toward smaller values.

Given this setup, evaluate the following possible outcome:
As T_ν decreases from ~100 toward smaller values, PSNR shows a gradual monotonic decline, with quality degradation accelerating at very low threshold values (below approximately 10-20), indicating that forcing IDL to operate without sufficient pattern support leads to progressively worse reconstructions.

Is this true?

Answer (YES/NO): NO